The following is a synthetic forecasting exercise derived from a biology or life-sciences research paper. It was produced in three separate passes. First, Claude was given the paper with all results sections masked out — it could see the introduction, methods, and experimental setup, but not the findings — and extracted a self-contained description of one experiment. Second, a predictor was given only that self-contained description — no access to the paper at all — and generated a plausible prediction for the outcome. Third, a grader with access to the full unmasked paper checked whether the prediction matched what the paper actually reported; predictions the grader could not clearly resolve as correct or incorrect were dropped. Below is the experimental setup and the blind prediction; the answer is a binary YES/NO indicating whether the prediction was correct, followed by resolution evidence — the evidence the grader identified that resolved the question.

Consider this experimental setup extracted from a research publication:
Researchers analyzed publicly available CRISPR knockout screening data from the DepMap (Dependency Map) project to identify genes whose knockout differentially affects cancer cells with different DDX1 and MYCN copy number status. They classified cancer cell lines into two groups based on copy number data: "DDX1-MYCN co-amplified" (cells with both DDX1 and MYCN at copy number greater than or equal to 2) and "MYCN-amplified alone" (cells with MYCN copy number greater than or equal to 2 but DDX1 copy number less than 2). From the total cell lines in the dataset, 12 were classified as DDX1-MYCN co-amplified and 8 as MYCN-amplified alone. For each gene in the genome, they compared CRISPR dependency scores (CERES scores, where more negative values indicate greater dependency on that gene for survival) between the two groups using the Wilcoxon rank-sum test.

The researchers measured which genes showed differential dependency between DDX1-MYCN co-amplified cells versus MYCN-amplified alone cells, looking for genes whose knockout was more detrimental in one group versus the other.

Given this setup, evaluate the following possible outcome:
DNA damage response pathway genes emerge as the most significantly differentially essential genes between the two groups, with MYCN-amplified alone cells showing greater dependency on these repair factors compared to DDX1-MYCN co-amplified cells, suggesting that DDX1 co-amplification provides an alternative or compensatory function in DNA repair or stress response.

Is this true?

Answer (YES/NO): NO